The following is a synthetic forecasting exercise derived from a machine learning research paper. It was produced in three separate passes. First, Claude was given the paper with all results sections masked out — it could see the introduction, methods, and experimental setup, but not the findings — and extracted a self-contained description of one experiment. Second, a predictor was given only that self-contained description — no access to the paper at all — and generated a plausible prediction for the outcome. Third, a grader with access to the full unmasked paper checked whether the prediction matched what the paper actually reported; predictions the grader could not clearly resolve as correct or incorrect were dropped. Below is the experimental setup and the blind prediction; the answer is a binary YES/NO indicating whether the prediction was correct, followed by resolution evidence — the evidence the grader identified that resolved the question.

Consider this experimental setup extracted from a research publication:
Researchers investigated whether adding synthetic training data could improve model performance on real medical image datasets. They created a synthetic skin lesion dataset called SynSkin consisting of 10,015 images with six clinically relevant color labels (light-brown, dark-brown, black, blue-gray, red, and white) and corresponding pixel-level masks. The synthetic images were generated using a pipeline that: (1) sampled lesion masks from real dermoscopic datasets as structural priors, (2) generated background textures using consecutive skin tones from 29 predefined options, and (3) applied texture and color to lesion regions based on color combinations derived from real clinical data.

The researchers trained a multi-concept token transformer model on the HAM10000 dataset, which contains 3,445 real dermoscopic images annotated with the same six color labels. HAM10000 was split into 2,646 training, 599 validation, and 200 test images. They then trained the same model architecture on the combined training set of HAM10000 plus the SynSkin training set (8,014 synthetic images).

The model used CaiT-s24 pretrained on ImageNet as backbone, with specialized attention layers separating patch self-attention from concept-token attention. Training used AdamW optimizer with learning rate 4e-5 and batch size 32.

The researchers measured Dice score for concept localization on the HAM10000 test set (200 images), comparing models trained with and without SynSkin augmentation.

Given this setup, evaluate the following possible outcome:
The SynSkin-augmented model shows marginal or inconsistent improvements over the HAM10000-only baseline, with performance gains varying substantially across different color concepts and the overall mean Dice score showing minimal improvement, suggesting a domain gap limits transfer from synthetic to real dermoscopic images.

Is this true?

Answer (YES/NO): NO